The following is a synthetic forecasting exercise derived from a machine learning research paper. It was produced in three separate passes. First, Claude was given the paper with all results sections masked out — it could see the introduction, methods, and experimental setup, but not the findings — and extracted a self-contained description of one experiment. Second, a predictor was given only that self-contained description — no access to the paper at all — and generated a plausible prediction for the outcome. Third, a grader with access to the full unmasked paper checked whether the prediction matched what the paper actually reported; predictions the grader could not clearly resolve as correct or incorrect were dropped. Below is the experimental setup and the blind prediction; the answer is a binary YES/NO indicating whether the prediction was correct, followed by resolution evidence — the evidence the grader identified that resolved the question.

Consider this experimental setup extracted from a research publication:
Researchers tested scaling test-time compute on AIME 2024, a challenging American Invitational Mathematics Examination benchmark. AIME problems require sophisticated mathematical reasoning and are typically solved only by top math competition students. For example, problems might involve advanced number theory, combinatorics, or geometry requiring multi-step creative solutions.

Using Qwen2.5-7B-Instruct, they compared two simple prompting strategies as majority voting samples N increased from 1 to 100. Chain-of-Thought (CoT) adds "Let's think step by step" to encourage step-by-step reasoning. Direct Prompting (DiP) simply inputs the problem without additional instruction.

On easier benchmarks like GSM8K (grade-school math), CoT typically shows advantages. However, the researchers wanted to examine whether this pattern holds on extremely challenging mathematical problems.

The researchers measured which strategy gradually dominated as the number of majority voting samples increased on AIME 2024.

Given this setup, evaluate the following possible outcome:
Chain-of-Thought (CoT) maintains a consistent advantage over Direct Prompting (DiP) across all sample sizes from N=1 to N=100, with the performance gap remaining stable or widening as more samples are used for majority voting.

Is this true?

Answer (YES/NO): NO